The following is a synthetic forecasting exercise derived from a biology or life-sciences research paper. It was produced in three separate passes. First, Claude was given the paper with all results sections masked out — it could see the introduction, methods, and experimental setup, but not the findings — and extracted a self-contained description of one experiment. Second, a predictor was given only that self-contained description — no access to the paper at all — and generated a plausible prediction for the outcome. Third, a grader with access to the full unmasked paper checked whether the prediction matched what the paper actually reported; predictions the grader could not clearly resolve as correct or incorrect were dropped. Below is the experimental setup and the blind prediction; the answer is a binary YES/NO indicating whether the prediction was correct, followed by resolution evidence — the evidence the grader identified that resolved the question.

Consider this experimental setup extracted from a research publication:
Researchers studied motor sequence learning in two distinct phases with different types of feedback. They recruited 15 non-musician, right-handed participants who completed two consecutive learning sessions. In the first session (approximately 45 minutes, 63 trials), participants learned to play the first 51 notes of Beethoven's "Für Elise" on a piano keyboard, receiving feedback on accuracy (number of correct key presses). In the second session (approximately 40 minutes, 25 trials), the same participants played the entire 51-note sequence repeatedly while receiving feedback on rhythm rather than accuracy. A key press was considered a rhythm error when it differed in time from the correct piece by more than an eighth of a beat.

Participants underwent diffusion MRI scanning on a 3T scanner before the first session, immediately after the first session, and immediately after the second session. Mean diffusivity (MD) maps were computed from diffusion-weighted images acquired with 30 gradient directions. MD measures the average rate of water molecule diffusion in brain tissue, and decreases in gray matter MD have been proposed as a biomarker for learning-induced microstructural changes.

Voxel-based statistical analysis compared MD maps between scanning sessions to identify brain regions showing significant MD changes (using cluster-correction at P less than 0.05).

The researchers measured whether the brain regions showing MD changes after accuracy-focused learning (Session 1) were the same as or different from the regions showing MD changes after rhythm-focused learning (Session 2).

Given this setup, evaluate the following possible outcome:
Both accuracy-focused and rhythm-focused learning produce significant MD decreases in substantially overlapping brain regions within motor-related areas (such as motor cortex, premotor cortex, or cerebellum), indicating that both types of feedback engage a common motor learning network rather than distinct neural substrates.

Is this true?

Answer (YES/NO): NO